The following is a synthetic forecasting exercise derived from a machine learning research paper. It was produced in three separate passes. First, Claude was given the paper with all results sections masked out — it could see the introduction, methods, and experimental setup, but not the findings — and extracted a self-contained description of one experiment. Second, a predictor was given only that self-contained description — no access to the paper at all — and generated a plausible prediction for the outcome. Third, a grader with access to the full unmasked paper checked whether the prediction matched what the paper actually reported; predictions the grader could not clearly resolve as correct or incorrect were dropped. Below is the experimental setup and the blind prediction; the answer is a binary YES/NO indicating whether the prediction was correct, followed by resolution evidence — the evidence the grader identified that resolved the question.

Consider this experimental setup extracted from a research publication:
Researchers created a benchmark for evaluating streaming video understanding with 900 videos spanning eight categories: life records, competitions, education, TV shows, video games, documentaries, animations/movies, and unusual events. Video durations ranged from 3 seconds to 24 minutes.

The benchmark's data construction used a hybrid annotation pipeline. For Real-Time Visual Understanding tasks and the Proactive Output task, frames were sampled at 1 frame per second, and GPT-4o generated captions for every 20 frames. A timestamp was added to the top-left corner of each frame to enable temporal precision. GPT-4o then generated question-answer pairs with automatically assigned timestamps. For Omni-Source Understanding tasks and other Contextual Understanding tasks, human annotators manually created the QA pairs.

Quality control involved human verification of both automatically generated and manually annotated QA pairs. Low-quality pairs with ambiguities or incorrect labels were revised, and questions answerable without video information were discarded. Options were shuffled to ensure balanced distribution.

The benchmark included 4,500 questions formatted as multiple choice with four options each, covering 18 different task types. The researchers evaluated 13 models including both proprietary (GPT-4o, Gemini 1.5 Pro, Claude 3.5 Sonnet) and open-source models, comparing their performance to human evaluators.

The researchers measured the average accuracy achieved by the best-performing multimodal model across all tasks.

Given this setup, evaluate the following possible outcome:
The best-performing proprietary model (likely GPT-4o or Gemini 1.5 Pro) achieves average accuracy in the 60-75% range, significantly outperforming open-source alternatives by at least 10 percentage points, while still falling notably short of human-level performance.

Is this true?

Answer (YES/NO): YES